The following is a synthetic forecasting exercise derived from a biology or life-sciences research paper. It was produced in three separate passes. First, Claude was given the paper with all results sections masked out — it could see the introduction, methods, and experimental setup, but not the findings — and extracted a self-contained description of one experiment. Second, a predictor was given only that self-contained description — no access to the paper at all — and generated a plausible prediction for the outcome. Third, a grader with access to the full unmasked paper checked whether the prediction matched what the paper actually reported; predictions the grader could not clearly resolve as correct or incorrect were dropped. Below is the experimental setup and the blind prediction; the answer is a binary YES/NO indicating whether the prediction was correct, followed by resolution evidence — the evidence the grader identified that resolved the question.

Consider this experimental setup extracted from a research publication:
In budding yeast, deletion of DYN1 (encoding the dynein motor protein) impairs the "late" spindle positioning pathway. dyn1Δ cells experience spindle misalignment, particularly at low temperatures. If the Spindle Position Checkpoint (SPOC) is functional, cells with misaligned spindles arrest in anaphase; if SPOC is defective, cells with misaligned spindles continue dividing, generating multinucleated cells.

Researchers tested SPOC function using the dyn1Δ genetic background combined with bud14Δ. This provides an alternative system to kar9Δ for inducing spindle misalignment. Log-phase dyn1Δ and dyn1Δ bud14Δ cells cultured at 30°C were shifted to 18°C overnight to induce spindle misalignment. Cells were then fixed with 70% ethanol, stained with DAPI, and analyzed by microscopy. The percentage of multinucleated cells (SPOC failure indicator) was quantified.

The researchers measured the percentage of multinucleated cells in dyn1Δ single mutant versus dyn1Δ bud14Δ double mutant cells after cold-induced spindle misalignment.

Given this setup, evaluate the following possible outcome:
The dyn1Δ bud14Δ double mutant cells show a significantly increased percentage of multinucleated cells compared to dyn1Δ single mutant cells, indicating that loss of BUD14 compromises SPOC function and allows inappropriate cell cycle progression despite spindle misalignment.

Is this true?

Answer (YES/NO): YES